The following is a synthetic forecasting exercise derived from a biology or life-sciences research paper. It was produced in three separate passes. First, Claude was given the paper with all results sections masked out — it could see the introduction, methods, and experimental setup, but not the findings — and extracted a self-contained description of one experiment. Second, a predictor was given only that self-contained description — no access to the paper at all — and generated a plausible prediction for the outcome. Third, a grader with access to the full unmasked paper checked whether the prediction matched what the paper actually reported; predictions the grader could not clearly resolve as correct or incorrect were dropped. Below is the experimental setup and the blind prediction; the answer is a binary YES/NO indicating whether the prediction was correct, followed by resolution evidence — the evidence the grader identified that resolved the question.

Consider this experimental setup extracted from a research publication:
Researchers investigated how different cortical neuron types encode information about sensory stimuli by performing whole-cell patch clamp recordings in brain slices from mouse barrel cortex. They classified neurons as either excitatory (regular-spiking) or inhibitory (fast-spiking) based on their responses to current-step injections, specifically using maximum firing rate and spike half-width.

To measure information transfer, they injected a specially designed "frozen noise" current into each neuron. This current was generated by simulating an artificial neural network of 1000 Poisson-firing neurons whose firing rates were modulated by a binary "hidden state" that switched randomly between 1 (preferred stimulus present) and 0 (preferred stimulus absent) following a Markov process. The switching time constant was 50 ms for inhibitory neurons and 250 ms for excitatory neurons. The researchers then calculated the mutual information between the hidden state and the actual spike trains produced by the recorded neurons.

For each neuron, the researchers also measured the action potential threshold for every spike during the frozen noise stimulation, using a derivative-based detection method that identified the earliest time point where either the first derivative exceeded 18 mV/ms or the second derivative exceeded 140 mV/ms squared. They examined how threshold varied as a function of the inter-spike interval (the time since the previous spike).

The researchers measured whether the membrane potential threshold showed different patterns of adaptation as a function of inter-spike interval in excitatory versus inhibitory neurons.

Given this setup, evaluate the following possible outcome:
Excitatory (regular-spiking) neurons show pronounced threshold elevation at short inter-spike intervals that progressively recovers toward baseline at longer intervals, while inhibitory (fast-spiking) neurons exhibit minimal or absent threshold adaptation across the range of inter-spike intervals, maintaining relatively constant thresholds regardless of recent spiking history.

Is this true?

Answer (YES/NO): NO